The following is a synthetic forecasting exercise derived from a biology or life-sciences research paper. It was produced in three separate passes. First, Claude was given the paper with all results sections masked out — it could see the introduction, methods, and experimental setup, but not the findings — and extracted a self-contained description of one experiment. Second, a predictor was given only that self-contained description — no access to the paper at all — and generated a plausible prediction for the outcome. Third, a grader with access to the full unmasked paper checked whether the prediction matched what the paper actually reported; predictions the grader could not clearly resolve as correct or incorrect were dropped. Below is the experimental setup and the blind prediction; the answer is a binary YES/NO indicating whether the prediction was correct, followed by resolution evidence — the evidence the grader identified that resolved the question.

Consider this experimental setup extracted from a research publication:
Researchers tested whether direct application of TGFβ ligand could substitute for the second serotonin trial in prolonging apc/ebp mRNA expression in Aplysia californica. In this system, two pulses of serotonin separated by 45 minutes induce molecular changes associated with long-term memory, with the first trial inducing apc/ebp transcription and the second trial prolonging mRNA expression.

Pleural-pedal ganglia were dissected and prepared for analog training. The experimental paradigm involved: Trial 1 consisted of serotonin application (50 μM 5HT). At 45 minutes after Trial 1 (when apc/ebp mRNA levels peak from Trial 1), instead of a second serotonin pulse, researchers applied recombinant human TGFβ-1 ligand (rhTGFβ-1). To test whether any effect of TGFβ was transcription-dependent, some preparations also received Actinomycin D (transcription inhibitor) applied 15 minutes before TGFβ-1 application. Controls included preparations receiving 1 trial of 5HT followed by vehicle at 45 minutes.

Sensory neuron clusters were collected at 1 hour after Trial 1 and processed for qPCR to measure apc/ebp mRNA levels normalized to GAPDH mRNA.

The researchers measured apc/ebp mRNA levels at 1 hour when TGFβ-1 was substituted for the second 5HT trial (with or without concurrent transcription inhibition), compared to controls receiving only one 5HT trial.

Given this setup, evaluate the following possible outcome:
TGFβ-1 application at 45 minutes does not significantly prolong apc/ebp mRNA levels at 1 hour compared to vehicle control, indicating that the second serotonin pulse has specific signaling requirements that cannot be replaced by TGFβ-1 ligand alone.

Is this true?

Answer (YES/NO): NO